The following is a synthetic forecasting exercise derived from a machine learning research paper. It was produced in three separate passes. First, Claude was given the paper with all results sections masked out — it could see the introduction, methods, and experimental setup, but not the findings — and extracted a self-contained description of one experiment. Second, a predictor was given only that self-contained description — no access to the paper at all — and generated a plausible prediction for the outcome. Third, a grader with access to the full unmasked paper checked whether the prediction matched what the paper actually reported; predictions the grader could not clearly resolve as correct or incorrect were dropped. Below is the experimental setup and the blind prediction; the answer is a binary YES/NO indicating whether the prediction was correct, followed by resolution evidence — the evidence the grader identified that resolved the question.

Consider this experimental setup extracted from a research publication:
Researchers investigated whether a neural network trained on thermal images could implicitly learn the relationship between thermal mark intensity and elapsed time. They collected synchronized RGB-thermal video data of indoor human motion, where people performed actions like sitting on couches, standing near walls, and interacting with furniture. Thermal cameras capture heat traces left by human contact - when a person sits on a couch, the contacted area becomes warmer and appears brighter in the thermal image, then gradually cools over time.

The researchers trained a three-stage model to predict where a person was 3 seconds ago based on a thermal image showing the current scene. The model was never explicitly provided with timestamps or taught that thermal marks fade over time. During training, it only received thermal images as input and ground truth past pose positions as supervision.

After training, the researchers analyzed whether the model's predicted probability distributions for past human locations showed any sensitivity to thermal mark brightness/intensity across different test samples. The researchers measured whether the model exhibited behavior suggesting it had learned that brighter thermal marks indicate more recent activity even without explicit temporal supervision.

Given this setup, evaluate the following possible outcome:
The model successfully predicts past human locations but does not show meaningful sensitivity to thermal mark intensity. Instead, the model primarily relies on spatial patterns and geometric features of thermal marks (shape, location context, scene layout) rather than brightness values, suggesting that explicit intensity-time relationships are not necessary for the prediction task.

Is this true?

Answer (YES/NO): NO